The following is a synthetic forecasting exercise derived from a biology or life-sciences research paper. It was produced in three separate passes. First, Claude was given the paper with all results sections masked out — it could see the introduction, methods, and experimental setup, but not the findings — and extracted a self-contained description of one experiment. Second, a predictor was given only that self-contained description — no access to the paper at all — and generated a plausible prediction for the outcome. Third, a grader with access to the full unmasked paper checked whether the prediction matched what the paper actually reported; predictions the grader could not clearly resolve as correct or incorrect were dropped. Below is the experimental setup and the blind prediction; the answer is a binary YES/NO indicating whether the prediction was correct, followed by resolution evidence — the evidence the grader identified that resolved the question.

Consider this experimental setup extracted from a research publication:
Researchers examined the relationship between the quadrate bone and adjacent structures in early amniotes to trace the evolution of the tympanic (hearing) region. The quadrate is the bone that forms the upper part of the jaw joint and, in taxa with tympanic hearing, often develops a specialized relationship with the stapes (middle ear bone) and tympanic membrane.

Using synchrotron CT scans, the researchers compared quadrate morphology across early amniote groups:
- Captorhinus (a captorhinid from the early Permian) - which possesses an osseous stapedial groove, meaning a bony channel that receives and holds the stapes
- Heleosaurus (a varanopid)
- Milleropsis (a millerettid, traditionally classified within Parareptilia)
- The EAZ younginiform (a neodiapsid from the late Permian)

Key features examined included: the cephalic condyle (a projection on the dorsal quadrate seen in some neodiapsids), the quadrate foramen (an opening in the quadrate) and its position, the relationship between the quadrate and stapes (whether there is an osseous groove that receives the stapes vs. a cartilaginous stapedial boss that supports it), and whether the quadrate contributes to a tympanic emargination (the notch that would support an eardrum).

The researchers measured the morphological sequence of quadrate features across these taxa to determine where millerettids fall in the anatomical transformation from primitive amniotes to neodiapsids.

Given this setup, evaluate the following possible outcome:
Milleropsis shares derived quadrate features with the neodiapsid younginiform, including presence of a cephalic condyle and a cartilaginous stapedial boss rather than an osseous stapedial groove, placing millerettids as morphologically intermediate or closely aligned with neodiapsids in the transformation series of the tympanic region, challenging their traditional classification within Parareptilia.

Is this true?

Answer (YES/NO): NO